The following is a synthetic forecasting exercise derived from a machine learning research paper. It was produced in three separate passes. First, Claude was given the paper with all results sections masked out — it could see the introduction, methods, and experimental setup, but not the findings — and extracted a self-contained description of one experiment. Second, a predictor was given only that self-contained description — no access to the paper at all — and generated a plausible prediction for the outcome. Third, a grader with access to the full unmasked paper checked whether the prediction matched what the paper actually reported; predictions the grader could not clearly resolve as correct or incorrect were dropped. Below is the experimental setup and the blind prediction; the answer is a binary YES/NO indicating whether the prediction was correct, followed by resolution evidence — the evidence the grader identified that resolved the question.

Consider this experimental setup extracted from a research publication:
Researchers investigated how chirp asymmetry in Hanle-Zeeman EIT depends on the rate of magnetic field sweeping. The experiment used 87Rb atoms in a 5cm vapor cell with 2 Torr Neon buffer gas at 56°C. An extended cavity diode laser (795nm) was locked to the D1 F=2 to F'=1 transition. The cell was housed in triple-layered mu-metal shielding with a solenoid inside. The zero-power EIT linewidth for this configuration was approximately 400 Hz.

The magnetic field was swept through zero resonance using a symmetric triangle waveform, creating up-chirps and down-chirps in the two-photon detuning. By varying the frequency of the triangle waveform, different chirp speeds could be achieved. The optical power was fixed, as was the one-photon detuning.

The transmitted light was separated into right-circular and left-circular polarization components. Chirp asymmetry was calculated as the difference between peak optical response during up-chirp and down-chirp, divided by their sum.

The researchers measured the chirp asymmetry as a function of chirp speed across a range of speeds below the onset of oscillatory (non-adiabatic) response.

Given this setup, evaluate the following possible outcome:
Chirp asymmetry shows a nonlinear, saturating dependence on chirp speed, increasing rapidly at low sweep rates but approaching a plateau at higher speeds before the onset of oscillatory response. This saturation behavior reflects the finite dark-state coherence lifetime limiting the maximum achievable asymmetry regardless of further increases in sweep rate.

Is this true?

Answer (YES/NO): YES